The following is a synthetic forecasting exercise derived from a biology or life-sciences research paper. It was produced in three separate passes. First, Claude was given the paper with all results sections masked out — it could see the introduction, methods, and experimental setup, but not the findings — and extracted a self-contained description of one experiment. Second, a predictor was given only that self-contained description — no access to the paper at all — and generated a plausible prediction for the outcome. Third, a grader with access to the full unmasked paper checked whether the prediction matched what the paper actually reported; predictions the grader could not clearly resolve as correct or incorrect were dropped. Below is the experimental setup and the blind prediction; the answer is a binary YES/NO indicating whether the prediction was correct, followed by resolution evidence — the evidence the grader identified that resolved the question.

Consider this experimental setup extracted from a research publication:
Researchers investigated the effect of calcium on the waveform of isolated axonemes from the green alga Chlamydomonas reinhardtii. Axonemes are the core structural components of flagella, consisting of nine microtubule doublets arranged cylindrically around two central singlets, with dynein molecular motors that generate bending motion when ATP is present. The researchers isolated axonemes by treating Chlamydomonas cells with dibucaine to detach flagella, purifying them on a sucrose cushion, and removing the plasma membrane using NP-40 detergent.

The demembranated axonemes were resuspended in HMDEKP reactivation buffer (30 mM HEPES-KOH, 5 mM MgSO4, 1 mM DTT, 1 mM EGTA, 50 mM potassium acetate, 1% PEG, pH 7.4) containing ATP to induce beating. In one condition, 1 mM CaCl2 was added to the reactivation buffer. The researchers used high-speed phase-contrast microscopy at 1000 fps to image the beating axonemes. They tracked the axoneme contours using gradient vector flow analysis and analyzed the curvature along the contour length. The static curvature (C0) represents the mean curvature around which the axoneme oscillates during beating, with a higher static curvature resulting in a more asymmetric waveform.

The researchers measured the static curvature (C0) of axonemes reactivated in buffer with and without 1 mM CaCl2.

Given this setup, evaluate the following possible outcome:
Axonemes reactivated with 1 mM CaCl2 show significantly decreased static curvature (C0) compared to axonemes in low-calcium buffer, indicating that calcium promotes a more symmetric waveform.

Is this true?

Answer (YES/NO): YES